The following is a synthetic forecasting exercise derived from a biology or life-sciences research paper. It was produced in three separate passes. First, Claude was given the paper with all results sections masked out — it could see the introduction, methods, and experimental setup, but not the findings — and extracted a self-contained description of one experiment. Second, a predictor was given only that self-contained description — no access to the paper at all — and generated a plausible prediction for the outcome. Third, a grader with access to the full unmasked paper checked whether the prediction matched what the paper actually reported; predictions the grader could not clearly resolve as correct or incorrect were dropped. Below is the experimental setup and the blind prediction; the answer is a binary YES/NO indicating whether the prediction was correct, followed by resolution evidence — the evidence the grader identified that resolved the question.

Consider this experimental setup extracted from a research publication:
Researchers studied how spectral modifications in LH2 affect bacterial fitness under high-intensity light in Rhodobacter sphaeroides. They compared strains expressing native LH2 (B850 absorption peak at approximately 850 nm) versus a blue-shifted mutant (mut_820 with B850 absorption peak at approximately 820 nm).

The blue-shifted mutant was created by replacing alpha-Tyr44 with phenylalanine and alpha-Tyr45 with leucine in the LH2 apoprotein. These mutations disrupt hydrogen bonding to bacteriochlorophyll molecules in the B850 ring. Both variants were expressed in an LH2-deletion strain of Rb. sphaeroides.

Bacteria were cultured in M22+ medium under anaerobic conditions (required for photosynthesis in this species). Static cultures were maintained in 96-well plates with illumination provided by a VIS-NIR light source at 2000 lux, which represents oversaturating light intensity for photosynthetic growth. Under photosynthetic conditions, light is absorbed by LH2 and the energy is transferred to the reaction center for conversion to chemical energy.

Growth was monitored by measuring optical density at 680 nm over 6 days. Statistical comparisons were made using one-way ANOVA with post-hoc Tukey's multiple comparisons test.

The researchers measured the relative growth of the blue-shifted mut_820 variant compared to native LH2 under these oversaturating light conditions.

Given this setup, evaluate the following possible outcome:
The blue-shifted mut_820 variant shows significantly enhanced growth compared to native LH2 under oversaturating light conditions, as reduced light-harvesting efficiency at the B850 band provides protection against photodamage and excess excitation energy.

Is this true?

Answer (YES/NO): NO